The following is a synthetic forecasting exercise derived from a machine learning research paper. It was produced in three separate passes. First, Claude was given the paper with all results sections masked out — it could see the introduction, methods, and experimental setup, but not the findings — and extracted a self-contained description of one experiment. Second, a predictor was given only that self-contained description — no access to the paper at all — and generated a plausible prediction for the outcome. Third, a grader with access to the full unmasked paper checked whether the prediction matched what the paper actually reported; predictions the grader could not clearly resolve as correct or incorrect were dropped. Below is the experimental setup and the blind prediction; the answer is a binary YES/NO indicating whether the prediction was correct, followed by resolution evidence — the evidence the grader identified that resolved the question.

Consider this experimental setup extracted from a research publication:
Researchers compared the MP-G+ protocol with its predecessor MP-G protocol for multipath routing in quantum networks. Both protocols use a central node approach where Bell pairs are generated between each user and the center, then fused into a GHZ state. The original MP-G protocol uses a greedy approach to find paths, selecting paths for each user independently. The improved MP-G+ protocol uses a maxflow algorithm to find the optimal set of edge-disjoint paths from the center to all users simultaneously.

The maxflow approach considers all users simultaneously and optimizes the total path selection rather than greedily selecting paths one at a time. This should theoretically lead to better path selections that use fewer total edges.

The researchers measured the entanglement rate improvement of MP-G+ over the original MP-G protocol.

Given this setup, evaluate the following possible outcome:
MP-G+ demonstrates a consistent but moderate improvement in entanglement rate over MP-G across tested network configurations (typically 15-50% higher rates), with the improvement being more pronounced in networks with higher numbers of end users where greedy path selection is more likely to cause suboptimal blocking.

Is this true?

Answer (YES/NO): NO